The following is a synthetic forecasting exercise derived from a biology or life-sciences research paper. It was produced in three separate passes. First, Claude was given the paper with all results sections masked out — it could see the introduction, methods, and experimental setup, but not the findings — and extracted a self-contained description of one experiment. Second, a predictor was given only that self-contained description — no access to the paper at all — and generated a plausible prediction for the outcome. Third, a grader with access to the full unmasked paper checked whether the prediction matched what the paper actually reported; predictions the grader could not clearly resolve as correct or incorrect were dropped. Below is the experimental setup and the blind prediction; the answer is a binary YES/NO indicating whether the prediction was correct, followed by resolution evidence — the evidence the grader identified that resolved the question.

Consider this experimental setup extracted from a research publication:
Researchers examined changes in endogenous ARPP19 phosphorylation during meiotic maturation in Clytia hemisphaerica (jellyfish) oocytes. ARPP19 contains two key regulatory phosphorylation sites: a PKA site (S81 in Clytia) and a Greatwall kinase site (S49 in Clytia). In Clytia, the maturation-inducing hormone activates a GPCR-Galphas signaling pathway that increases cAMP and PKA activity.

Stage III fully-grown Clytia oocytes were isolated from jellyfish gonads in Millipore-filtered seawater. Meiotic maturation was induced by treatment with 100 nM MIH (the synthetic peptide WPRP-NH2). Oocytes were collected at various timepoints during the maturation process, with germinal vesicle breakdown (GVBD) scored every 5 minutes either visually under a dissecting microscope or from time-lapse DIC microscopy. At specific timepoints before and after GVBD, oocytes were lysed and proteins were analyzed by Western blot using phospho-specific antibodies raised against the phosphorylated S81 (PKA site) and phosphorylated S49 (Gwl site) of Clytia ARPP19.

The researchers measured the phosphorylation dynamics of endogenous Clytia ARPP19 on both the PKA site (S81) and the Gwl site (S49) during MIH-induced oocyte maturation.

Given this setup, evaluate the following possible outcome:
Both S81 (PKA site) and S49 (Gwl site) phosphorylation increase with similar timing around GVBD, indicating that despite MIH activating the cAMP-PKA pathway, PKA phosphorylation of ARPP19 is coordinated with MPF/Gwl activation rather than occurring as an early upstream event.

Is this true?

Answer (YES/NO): NO